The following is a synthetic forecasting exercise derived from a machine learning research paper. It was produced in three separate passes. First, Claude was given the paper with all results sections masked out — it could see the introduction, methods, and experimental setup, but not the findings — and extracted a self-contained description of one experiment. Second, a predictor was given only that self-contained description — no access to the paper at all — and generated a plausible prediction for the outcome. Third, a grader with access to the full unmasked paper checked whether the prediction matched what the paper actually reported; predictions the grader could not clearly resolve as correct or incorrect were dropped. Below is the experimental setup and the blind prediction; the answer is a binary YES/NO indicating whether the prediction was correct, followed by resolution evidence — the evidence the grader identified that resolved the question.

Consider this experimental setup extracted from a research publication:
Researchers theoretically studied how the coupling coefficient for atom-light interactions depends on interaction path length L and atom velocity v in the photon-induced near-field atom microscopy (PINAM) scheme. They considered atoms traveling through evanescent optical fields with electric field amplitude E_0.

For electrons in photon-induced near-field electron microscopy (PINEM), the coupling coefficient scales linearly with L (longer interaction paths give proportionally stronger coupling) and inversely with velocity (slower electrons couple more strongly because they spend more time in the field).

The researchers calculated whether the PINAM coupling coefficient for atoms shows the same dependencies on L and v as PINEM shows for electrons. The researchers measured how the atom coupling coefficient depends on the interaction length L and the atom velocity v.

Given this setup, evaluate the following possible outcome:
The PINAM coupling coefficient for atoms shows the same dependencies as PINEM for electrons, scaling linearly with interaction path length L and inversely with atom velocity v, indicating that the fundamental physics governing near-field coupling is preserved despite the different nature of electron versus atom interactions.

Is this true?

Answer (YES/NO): NO